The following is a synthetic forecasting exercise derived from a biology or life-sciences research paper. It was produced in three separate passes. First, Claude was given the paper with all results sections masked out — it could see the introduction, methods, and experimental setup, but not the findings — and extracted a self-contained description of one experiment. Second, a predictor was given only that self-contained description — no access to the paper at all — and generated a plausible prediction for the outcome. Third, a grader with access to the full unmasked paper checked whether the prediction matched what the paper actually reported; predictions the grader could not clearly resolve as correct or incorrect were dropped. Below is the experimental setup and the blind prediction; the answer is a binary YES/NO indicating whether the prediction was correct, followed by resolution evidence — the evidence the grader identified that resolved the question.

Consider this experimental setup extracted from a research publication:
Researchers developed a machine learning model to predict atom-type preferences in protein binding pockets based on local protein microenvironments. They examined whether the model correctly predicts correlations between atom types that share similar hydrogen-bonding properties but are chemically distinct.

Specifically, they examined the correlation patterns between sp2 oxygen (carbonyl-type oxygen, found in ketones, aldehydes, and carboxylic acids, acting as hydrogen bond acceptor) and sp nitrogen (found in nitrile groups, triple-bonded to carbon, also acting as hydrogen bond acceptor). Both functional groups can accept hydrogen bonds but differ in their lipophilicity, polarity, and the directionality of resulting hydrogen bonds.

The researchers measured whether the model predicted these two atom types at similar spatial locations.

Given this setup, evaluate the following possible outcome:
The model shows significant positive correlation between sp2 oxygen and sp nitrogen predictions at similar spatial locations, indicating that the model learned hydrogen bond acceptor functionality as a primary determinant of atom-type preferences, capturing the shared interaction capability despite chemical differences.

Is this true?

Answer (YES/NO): YES